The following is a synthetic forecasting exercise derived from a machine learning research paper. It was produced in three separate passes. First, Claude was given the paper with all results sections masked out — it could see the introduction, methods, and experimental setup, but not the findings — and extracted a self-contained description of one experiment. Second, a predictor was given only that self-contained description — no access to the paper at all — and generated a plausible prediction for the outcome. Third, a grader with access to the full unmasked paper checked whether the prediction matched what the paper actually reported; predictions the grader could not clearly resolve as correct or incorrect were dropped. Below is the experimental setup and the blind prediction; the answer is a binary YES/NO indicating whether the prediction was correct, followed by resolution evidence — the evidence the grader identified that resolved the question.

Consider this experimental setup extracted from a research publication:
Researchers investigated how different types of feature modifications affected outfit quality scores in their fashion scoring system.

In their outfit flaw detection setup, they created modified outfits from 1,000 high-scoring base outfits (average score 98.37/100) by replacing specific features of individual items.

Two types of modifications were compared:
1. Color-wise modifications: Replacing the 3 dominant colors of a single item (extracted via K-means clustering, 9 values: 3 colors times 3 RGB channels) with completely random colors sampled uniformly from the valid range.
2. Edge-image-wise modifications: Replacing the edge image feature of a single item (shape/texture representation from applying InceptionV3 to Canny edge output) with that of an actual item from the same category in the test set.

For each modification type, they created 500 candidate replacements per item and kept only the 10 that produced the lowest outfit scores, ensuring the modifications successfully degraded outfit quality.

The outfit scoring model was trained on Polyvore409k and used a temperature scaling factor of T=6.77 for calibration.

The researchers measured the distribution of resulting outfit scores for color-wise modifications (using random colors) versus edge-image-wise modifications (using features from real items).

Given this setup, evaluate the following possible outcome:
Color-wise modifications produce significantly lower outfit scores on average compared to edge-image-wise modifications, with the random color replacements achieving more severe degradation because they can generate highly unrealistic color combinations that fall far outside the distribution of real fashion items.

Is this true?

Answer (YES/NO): NO